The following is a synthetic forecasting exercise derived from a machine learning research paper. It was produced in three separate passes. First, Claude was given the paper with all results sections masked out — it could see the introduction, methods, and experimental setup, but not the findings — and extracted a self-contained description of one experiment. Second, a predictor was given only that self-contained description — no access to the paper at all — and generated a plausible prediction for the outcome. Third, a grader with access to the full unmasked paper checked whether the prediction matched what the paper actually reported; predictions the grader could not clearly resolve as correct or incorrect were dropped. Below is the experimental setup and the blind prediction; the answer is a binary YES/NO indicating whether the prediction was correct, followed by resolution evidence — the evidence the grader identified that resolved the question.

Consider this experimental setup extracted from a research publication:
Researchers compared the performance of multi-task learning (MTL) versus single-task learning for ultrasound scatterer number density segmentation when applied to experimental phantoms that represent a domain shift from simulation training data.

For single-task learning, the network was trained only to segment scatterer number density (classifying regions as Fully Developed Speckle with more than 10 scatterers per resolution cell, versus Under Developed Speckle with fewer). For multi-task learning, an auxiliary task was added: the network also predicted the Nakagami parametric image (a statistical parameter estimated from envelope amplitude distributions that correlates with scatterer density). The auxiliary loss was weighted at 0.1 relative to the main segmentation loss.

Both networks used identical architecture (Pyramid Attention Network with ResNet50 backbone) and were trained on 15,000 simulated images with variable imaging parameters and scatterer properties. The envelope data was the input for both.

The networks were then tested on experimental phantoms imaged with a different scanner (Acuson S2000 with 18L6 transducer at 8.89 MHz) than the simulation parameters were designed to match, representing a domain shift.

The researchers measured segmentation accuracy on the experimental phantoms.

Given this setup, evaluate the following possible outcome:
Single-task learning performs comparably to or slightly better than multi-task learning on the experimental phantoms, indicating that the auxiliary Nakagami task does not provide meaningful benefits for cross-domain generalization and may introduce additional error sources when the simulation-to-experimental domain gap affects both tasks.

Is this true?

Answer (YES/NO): NO